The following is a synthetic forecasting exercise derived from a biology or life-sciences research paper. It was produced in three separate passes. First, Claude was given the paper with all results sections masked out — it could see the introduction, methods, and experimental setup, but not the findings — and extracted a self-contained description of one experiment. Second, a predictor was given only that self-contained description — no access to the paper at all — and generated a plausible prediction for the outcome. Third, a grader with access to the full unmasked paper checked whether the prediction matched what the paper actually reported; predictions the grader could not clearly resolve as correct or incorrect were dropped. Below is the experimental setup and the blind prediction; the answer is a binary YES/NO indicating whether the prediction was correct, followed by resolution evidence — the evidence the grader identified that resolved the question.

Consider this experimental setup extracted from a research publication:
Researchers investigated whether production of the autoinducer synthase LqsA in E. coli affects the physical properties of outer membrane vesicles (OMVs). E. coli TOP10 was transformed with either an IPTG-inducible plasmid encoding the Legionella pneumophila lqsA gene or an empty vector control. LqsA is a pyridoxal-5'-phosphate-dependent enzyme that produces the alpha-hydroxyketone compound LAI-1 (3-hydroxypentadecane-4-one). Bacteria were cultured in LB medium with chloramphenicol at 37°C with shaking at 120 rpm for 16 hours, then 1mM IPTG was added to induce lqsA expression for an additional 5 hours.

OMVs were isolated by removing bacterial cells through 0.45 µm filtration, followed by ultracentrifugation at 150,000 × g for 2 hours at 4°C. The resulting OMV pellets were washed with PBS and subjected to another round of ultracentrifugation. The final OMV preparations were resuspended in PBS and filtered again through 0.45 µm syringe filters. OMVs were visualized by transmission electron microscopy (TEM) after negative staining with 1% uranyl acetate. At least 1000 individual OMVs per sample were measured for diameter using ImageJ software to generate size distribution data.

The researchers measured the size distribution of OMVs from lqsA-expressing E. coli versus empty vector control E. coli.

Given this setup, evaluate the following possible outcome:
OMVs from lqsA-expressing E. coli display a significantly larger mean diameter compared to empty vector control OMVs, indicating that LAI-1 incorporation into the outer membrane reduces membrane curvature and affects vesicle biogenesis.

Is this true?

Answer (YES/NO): NO